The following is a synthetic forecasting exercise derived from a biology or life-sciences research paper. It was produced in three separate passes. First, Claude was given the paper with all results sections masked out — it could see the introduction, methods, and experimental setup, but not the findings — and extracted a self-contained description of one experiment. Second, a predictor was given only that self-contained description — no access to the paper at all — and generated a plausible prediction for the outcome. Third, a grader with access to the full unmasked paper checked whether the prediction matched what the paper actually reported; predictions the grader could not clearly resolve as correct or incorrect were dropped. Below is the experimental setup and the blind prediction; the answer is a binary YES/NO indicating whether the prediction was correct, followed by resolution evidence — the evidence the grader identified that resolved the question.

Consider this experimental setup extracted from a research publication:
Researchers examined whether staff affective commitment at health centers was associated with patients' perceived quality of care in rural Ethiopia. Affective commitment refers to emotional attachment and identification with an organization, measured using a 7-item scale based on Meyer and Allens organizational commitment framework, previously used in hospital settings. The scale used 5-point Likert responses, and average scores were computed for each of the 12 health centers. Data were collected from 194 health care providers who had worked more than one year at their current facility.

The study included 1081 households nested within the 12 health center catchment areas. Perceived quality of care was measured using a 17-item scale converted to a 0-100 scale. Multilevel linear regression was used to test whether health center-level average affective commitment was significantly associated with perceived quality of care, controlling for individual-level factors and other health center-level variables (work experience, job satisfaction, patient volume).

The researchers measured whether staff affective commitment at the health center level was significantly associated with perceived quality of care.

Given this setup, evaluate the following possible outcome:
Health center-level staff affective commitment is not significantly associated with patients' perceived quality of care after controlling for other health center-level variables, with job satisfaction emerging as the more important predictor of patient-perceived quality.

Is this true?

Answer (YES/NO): NO